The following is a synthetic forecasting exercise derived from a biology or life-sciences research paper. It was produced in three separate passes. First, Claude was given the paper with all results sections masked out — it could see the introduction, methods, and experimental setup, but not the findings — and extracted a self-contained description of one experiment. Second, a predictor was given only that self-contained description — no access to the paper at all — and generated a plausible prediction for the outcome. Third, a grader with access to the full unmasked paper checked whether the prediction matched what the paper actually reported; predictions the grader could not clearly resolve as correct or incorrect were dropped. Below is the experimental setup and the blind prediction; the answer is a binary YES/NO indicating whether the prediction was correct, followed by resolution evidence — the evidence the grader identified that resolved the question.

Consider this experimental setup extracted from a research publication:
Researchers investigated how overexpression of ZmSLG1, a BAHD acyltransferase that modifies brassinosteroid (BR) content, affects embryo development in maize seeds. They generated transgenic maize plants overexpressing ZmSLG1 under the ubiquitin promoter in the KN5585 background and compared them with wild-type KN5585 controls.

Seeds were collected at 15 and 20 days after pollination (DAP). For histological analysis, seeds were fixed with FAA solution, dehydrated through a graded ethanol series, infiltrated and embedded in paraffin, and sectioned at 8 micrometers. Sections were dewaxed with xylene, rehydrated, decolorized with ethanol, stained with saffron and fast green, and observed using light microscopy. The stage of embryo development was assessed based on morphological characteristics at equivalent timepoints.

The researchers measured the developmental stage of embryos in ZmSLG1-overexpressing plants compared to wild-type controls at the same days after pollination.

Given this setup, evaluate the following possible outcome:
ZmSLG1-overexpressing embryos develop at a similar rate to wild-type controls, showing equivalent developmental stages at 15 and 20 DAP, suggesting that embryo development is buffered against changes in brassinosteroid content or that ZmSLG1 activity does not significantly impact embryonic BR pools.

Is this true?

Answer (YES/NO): NO